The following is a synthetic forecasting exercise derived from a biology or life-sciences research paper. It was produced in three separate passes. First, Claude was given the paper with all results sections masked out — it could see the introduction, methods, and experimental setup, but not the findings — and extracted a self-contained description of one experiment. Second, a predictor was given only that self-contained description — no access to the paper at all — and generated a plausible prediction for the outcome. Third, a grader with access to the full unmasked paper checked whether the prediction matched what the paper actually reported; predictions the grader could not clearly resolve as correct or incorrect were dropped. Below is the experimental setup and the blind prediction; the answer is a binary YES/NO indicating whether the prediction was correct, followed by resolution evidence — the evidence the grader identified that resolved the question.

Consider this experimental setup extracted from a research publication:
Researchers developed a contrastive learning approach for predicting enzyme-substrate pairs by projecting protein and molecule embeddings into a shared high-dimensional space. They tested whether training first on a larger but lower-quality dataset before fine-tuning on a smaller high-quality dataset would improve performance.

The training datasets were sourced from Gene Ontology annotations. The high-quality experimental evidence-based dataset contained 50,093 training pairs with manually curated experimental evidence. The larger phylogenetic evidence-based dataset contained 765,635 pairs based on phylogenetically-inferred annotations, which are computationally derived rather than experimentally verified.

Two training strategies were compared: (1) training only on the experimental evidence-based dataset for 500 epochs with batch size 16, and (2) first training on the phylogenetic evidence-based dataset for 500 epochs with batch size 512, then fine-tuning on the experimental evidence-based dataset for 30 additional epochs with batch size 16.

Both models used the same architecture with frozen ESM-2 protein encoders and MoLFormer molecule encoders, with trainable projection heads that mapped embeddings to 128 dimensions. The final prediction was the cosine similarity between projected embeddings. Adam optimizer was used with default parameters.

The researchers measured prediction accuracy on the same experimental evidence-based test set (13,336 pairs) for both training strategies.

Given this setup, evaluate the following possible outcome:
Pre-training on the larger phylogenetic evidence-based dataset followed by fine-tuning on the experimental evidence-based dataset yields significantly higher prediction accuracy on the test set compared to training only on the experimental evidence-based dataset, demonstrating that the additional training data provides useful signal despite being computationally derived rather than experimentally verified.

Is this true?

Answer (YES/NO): YES